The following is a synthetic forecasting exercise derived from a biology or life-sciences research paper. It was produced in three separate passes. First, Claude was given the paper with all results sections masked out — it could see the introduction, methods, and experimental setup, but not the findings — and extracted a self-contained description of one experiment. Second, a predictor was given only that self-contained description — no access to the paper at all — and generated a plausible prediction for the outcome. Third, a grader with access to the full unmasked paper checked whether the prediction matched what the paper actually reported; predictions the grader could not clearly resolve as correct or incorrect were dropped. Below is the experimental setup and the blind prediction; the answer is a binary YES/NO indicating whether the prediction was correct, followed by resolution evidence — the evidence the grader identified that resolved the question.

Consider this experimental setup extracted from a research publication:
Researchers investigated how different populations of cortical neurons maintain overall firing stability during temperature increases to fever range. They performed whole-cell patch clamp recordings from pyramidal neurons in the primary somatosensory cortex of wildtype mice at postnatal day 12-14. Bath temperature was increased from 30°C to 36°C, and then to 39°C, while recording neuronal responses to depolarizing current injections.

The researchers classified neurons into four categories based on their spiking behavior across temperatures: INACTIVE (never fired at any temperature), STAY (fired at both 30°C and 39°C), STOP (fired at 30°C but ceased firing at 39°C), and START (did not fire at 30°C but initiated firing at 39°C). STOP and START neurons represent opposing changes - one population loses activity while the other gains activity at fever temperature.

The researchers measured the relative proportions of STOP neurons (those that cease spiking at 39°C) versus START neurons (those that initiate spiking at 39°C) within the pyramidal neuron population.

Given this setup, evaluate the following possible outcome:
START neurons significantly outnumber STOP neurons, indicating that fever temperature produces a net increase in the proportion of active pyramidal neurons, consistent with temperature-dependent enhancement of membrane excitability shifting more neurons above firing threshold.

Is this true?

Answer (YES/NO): NO